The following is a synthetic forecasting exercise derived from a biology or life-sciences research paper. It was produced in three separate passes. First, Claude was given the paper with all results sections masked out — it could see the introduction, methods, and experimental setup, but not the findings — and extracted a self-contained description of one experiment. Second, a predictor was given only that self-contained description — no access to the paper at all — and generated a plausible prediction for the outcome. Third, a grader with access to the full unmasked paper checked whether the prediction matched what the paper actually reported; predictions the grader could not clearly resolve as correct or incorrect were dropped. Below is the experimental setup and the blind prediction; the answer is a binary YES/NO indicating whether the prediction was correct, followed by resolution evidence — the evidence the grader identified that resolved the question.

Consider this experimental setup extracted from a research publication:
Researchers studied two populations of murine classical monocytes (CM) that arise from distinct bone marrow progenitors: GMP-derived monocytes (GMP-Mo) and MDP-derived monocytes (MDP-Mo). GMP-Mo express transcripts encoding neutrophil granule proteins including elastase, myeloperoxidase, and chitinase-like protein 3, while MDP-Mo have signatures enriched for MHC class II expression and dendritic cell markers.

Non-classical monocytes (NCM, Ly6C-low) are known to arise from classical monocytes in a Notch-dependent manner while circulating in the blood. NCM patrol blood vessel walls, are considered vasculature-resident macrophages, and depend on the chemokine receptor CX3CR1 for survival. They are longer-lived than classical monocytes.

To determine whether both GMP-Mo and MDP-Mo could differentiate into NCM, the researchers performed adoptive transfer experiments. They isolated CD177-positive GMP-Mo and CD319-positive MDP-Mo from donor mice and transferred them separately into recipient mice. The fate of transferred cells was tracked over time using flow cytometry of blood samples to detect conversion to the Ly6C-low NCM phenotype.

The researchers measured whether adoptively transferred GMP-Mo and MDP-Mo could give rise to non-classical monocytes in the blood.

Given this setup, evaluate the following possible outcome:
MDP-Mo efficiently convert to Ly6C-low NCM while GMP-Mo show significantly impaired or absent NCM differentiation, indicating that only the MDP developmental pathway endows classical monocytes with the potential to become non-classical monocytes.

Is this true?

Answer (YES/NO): NO